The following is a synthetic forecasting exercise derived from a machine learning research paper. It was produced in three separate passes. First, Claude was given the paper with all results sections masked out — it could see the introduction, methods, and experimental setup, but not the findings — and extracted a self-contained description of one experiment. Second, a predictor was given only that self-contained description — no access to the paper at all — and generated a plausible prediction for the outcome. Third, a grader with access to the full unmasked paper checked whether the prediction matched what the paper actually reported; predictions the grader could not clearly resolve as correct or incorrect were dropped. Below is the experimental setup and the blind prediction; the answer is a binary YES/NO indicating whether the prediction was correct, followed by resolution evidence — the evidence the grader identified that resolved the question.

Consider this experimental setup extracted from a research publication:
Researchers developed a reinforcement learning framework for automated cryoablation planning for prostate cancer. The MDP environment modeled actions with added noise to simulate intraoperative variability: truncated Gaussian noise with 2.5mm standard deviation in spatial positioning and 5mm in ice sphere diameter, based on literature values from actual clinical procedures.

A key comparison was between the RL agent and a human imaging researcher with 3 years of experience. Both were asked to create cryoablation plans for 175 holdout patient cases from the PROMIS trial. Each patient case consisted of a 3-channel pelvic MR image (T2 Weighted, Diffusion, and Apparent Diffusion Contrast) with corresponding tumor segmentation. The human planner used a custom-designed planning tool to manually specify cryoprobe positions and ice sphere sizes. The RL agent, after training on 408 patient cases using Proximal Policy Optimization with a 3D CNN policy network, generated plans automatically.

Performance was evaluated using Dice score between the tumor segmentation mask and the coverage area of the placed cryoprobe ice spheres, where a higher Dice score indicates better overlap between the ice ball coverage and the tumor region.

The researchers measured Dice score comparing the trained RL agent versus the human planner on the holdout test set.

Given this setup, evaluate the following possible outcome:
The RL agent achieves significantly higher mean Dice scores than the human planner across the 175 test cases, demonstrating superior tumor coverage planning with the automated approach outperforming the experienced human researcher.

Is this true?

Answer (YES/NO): NO